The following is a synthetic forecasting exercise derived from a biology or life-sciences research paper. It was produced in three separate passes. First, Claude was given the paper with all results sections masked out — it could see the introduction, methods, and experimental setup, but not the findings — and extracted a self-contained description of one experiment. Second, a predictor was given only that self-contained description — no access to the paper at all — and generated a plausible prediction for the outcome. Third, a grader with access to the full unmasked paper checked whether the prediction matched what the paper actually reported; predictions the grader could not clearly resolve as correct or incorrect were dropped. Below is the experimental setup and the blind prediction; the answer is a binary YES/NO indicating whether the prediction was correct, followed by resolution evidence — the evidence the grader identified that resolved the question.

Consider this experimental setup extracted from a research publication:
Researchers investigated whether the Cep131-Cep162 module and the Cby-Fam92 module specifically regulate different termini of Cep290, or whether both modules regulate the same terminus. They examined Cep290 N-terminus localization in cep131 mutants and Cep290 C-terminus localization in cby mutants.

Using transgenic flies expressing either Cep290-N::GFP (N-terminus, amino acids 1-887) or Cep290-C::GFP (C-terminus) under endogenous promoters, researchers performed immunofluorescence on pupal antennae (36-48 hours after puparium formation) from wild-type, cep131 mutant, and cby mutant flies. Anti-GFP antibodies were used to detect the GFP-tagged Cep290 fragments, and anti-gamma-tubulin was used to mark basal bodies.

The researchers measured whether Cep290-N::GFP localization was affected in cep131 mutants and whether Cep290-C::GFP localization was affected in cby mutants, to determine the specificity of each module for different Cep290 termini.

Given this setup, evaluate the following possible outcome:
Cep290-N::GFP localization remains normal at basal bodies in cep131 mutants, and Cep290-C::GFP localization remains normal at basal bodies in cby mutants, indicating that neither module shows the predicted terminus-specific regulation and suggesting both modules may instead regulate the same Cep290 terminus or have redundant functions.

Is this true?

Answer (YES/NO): NO